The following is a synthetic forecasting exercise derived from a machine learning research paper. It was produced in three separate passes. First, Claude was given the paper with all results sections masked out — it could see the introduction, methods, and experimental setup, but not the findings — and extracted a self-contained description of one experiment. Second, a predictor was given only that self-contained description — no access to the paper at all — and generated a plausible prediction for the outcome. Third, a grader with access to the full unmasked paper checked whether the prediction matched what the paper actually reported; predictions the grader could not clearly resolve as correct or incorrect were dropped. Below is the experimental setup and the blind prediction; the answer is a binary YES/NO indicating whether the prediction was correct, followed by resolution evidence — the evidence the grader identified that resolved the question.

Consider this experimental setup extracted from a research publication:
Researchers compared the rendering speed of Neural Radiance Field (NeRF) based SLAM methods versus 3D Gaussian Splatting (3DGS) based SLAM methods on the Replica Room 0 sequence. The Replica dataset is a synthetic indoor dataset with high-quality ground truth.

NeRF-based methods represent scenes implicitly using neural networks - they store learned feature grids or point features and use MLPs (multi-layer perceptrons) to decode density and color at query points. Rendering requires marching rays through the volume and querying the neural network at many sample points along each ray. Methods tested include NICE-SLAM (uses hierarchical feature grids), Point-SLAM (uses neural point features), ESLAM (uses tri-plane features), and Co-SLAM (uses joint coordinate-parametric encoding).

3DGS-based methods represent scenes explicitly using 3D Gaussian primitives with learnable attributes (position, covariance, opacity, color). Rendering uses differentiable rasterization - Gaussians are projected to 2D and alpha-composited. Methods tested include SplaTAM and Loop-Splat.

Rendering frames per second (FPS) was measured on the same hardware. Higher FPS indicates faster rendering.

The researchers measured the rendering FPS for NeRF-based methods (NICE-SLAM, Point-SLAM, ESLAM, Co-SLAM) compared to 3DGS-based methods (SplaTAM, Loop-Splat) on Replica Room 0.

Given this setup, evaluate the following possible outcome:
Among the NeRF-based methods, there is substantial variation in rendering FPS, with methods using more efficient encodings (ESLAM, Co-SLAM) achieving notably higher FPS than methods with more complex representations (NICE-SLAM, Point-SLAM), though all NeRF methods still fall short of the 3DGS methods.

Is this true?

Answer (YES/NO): YES